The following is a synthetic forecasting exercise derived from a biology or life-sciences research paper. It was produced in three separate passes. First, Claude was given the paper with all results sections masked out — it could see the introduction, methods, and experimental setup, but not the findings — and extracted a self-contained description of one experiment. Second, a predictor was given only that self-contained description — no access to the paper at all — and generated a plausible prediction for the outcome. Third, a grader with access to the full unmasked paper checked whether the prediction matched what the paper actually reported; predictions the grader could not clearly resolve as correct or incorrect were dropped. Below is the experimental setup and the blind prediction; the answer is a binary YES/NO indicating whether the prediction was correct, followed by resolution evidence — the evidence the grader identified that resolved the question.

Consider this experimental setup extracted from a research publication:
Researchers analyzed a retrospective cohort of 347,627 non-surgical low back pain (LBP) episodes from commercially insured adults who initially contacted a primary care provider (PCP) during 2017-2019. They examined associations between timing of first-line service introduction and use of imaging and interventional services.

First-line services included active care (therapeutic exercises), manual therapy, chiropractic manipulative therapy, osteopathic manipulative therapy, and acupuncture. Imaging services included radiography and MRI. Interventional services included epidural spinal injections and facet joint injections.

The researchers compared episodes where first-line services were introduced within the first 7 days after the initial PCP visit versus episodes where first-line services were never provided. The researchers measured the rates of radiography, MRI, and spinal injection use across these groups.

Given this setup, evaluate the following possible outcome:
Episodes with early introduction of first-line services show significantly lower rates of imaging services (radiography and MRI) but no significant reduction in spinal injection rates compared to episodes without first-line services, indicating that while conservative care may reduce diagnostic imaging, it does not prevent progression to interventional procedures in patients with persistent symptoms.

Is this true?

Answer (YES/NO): NO